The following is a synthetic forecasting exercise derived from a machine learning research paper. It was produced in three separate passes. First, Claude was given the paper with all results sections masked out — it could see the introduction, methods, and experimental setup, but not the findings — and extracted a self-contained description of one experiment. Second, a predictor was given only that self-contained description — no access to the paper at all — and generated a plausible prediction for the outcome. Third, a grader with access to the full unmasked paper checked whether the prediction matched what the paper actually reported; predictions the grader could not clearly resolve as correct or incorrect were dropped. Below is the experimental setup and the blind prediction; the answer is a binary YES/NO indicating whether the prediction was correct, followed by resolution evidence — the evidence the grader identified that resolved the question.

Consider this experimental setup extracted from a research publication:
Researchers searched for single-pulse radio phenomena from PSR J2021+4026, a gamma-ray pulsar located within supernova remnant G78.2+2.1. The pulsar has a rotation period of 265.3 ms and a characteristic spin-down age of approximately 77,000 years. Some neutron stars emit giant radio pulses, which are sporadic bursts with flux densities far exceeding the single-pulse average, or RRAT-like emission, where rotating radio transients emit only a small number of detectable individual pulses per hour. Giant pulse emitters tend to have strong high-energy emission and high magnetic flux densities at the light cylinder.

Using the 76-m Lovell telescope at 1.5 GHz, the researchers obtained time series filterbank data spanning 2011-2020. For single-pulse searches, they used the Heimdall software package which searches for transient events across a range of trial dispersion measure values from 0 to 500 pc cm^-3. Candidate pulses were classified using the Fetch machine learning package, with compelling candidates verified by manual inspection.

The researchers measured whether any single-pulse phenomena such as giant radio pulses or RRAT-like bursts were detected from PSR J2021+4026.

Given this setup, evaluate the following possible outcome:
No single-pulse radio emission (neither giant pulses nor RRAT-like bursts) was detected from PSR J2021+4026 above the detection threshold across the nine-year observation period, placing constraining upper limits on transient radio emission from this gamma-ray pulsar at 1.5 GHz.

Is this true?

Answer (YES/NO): YES